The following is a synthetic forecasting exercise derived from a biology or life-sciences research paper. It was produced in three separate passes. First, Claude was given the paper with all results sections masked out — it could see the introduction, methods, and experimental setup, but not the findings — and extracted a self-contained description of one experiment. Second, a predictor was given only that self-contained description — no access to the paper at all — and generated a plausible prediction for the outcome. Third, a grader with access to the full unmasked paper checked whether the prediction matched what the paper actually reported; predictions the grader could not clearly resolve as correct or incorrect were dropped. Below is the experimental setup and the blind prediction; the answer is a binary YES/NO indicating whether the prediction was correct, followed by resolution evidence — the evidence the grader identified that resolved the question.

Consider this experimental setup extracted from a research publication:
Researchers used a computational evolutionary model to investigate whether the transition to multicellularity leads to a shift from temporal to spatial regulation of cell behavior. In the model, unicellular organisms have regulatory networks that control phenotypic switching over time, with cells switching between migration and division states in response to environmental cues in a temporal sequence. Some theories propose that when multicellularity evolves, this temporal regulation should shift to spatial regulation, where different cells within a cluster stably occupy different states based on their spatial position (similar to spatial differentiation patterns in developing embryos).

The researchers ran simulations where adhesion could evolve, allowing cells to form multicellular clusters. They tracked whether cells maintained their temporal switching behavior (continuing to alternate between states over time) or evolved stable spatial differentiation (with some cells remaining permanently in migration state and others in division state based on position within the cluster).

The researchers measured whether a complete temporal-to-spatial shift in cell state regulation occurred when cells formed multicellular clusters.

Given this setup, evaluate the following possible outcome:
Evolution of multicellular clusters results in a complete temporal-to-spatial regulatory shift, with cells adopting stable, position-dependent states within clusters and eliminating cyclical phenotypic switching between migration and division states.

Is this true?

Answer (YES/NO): NO